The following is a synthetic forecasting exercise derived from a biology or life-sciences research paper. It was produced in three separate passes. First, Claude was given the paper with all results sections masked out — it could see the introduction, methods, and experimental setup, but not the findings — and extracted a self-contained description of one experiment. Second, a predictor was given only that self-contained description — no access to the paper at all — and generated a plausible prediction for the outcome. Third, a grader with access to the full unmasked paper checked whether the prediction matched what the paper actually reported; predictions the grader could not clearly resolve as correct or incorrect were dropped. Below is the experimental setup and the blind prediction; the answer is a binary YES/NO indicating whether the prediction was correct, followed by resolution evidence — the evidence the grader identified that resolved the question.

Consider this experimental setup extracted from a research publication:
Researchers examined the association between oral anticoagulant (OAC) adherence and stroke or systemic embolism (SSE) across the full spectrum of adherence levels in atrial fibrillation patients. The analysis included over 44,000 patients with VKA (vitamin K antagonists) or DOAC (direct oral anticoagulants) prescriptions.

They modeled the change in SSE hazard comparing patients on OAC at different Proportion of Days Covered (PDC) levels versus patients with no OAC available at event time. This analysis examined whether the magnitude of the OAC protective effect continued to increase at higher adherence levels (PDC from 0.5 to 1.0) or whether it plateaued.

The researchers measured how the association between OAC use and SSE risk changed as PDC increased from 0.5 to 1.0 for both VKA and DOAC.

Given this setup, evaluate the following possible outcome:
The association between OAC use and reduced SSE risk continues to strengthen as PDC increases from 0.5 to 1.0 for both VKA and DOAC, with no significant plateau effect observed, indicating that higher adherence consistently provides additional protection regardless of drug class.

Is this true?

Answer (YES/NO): NO